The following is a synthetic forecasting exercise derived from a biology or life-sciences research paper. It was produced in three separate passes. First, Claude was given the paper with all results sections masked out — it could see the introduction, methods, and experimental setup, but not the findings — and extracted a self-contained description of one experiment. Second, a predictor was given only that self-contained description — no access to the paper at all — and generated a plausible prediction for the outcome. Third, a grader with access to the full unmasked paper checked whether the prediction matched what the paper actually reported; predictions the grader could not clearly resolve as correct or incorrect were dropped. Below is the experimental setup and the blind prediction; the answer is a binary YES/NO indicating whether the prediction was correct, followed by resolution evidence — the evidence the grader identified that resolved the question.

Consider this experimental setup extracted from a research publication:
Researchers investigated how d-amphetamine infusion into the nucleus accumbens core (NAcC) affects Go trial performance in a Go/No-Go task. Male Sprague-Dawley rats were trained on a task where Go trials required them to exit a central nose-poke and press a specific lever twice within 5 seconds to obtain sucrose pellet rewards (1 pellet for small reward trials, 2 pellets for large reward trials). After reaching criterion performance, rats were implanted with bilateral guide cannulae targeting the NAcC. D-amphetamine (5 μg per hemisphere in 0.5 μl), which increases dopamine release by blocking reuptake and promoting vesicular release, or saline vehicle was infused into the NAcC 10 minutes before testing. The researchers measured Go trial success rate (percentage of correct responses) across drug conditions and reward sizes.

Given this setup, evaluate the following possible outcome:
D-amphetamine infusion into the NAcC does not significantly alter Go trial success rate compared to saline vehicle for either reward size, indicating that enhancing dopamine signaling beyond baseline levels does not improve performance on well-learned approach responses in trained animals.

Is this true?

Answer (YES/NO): YES